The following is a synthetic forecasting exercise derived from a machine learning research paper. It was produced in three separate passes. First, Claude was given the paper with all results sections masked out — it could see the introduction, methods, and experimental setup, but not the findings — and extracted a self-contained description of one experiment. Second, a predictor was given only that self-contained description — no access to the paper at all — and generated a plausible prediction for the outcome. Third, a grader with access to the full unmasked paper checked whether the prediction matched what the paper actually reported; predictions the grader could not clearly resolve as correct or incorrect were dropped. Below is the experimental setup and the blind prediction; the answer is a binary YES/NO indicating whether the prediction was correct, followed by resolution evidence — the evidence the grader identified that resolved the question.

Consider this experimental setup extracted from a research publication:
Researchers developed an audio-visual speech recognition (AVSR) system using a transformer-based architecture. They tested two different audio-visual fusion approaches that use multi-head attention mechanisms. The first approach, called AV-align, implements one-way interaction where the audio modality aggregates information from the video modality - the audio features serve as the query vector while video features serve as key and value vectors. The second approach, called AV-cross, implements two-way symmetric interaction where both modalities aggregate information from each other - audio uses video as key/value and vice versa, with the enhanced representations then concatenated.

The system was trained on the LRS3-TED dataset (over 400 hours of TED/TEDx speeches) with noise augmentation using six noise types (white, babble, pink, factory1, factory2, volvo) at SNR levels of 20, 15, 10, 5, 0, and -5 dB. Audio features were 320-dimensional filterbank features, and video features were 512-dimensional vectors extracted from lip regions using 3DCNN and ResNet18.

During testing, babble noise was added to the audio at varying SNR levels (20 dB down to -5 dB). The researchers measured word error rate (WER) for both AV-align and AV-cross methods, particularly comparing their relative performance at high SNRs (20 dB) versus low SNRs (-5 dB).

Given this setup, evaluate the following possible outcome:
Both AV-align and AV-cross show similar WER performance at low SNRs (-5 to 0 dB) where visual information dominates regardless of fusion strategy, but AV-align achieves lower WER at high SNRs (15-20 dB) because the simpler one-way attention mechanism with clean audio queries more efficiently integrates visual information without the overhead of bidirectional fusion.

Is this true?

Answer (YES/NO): NO